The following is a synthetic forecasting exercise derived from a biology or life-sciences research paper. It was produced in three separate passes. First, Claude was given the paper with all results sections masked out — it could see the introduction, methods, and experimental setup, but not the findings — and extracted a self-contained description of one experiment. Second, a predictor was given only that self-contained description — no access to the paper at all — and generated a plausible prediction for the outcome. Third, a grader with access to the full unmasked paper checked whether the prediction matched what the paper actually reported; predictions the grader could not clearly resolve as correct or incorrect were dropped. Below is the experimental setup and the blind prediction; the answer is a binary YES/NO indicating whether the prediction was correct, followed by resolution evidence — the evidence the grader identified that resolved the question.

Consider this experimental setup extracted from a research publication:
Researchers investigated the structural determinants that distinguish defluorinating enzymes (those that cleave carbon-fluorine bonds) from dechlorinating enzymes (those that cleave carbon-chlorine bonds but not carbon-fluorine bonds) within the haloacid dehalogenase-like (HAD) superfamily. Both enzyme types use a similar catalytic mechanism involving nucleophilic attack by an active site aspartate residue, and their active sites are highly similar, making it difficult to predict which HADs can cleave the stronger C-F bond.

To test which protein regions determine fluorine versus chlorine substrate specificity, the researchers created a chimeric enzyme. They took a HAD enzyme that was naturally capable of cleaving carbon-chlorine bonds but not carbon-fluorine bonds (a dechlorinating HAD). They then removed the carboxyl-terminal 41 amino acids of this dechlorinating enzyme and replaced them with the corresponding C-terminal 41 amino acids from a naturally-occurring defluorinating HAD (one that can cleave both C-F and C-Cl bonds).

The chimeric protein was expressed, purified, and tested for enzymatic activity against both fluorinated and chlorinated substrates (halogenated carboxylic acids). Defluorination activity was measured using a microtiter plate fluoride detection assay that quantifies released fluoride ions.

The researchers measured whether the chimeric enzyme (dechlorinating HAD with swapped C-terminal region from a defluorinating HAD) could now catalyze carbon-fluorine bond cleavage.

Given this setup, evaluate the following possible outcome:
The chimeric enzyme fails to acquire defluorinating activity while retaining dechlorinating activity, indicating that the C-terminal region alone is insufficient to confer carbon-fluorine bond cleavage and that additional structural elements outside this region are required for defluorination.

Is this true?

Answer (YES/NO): NO